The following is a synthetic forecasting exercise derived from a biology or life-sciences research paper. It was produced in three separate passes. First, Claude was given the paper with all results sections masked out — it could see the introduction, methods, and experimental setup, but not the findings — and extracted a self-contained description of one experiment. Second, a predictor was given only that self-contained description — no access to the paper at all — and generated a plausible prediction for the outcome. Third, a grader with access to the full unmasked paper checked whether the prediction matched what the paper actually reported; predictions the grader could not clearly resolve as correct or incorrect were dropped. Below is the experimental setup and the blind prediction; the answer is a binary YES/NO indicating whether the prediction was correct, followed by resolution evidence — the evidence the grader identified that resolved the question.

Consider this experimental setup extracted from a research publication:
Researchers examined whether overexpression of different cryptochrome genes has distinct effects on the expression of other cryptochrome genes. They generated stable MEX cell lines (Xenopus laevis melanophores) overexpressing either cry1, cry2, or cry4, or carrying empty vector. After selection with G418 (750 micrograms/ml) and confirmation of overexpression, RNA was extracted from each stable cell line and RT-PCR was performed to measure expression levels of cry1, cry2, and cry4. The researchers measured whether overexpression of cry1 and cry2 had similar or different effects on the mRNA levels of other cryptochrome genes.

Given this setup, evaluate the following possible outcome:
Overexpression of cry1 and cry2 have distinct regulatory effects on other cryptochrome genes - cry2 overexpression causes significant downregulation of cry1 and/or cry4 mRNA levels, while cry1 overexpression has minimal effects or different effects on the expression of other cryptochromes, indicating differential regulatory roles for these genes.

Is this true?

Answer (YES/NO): YES